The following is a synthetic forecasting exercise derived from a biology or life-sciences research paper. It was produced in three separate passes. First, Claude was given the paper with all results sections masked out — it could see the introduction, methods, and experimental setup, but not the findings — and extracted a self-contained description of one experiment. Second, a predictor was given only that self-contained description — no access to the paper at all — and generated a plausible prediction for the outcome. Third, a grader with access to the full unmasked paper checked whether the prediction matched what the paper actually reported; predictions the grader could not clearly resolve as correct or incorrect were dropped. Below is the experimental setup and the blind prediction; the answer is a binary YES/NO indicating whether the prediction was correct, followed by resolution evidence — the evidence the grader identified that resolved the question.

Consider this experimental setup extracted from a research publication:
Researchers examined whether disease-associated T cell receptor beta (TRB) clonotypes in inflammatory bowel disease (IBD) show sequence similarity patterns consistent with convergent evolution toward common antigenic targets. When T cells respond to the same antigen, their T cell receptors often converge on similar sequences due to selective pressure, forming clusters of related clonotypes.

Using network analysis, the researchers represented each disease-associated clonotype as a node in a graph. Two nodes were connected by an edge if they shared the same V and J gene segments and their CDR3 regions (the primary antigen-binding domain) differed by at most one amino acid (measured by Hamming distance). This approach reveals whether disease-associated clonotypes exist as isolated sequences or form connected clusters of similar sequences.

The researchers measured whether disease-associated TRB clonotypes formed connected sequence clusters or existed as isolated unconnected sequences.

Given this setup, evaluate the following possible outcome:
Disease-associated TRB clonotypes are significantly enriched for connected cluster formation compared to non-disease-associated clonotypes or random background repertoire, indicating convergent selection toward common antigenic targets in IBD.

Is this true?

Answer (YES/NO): NO